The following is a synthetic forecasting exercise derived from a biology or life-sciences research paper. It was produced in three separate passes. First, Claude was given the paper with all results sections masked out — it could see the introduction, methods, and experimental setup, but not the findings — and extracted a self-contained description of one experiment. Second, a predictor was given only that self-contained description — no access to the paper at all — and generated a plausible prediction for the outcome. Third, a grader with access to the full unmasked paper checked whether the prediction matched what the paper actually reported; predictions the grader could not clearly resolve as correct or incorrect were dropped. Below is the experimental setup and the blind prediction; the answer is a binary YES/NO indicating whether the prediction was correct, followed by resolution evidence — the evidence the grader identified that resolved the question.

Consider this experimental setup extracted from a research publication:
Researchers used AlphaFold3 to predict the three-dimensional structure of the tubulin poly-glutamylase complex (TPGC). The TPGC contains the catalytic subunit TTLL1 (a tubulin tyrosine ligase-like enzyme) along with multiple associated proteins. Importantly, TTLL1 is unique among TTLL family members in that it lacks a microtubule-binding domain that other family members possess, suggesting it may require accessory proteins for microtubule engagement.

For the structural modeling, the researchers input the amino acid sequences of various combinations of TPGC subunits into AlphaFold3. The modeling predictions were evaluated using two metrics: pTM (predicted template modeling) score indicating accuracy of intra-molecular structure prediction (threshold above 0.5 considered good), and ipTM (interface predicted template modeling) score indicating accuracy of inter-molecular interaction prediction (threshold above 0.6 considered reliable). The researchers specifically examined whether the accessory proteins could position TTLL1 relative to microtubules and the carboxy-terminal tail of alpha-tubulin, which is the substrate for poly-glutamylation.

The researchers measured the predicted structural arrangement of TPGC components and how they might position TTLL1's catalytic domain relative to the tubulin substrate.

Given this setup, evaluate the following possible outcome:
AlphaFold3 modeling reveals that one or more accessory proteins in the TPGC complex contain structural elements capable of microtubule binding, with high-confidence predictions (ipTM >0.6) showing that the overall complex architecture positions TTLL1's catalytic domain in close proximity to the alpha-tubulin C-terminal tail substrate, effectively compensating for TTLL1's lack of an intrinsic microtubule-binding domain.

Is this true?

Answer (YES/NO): YES